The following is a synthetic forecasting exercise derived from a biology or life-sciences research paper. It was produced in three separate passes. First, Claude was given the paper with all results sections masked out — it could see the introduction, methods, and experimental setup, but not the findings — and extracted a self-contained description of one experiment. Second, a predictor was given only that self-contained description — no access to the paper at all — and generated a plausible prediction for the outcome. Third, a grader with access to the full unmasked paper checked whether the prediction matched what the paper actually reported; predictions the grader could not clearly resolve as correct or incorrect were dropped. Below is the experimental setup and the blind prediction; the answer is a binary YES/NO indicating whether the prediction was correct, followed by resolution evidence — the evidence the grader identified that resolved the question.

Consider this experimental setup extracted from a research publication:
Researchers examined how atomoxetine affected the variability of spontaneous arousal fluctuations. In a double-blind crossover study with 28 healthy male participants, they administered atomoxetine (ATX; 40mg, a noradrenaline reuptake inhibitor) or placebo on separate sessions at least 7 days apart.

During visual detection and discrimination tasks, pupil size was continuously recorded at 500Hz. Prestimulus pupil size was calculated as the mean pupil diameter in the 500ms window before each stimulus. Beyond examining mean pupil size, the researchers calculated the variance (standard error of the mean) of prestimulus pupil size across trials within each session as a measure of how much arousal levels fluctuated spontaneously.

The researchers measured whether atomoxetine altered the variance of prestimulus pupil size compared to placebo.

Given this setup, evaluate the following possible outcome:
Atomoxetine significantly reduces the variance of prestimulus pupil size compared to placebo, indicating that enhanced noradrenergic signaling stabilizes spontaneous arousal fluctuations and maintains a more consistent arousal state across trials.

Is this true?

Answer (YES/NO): NO